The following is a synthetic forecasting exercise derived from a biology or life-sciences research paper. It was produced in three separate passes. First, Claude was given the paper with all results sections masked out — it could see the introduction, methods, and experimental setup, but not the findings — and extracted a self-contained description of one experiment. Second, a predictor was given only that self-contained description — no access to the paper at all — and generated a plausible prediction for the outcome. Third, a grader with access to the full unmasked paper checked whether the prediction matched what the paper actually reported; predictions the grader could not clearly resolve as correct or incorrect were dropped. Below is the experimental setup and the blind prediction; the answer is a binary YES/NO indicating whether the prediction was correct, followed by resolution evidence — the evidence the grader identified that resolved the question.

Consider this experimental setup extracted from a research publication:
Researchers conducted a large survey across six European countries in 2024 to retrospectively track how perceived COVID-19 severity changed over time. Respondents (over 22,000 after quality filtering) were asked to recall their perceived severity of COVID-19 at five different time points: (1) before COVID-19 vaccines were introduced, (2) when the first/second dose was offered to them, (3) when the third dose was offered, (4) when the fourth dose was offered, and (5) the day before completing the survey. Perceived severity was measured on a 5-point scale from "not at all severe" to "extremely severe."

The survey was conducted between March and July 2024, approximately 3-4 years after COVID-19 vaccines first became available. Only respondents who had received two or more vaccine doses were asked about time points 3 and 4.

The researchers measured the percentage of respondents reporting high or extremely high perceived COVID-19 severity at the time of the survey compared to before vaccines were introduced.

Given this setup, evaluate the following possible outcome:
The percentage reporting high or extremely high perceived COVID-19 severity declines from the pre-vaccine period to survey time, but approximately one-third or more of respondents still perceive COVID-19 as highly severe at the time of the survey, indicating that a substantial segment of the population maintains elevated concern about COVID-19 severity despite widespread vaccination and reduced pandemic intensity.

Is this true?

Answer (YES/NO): NO